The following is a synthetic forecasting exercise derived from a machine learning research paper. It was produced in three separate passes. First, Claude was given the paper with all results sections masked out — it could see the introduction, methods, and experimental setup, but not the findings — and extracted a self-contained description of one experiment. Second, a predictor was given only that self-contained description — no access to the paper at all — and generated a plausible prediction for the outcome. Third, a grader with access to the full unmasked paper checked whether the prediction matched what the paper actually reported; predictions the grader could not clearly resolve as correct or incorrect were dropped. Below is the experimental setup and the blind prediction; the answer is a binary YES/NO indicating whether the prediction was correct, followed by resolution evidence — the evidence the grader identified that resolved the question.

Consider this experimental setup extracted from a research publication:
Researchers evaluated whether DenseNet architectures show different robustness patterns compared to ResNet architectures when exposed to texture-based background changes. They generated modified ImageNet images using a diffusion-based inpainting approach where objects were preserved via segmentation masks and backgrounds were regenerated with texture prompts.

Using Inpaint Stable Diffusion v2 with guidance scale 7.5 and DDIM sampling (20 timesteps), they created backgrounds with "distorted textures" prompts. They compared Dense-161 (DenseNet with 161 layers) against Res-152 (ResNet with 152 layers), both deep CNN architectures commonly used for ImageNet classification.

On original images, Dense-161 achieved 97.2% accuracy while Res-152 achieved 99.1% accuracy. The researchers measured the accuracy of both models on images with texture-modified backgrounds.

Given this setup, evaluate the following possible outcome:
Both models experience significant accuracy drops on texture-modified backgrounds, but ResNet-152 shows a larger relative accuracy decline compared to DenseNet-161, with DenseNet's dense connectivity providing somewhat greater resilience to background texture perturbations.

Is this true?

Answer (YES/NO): NO